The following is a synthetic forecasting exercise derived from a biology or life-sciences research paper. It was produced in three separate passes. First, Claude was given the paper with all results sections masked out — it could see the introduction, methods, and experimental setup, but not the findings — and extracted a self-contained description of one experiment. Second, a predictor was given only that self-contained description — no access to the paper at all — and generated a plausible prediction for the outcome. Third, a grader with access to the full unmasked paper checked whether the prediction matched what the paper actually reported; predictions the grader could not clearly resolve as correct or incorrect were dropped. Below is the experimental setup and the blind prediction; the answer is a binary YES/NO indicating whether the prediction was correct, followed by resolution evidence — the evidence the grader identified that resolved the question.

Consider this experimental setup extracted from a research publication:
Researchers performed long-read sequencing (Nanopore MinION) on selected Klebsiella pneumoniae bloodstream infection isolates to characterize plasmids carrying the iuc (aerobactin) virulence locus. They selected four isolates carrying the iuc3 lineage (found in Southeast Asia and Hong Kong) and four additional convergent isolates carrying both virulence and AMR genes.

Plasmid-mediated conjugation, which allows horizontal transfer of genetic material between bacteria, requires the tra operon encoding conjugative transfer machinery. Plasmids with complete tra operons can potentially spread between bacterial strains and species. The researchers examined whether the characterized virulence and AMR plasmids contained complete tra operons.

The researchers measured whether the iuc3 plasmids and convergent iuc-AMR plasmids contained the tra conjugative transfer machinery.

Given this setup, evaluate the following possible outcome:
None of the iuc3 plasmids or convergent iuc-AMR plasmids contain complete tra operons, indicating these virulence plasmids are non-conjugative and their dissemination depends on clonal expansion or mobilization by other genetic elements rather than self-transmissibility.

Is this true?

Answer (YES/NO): NO